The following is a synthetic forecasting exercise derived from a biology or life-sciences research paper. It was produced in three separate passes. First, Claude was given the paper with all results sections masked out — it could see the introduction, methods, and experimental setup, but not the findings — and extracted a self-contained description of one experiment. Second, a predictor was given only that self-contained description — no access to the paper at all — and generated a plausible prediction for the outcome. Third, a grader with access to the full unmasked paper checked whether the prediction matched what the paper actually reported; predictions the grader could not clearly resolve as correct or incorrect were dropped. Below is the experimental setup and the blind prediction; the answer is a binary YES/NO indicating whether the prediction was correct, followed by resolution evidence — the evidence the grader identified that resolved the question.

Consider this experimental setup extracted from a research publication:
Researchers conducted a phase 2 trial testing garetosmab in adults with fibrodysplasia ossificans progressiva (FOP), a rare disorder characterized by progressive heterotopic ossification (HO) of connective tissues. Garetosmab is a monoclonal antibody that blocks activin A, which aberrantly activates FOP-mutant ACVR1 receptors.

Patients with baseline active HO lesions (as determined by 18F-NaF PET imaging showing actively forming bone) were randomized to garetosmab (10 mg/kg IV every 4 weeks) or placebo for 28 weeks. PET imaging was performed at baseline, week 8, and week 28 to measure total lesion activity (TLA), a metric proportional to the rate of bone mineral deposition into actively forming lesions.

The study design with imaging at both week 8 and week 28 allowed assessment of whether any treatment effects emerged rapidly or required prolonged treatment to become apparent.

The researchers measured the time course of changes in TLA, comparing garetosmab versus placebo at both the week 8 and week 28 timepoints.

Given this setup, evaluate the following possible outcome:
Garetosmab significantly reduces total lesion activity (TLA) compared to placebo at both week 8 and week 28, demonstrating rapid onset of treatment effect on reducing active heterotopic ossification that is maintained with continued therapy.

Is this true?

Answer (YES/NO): NO